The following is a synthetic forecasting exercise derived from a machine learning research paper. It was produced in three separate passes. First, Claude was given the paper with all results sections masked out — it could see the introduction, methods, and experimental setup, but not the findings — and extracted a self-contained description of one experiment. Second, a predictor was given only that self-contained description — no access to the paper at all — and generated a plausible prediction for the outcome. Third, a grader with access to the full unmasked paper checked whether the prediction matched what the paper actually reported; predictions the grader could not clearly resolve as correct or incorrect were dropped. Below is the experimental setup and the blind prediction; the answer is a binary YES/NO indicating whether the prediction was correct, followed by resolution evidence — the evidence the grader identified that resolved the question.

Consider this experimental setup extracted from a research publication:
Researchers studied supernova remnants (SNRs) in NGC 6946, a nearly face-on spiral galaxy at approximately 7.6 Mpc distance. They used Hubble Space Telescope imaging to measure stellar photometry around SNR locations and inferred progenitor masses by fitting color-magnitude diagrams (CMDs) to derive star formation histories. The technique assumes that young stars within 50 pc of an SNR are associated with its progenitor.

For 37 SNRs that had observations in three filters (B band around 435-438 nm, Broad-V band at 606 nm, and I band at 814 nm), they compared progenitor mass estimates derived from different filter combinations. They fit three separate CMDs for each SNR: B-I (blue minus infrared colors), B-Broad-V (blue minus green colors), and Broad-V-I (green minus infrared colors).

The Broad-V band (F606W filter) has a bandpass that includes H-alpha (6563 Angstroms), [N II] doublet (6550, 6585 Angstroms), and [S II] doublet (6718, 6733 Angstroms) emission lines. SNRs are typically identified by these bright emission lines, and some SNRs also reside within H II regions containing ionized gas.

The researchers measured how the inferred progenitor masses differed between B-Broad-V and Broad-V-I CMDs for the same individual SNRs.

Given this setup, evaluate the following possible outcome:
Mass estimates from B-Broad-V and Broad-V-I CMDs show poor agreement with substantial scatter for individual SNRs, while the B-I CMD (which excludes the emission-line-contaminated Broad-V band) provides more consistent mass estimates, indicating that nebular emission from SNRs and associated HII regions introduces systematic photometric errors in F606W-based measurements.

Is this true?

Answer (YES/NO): YES